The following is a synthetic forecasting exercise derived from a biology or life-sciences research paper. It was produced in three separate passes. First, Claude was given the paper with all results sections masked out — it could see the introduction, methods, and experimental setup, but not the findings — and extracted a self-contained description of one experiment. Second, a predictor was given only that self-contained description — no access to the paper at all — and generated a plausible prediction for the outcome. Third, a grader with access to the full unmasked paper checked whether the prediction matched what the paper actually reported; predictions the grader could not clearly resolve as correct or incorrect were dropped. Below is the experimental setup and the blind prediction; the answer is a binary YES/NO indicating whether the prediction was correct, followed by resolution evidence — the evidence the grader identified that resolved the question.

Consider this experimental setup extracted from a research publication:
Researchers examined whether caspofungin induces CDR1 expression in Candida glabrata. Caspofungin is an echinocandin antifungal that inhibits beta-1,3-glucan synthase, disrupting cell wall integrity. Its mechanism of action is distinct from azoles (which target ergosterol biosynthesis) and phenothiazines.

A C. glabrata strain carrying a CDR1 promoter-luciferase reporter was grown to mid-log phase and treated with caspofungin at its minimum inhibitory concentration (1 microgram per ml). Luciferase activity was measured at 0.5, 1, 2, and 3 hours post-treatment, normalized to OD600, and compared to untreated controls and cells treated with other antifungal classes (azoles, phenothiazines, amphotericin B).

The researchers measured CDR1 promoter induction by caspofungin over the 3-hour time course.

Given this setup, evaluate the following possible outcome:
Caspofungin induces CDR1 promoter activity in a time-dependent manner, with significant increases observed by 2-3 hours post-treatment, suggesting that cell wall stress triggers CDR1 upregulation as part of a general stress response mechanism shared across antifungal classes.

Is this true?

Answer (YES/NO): NO